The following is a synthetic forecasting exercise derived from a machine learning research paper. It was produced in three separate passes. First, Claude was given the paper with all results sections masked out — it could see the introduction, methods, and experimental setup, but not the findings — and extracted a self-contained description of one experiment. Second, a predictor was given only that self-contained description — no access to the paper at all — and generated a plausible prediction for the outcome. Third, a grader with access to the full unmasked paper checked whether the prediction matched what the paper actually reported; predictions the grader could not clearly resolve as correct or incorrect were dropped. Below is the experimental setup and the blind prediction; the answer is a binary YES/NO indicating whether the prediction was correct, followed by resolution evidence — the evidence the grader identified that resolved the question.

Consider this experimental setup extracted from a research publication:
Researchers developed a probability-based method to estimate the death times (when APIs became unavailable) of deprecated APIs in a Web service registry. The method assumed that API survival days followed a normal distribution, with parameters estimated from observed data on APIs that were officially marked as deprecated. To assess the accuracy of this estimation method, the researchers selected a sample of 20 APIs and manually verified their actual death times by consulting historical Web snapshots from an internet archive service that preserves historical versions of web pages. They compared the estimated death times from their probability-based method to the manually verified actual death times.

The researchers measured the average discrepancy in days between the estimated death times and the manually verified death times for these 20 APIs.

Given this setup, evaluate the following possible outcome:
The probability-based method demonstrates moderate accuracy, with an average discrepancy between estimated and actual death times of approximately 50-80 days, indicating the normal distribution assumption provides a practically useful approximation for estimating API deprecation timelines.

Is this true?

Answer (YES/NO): YES